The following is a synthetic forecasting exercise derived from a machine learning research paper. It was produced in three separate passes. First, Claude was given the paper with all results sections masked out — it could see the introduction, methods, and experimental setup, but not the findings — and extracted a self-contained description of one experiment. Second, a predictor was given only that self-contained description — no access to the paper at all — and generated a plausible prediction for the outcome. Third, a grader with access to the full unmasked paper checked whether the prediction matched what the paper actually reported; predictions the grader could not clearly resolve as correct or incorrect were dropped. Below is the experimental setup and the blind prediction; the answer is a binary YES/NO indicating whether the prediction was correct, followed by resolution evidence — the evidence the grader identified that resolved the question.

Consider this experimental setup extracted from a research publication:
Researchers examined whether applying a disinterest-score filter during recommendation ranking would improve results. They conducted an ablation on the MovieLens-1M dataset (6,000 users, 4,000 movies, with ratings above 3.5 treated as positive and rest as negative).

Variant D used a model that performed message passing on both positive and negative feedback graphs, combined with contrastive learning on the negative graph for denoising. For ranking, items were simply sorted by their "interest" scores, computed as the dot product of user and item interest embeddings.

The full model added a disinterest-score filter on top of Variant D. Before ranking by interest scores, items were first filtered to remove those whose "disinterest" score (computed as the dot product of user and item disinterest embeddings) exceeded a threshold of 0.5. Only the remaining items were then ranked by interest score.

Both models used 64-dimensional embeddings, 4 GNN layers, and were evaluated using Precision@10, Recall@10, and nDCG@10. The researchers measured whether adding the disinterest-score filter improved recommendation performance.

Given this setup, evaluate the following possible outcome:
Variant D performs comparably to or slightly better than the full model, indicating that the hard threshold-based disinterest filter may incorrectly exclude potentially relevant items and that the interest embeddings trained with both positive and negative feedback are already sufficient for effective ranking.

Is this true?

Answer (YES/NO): NO